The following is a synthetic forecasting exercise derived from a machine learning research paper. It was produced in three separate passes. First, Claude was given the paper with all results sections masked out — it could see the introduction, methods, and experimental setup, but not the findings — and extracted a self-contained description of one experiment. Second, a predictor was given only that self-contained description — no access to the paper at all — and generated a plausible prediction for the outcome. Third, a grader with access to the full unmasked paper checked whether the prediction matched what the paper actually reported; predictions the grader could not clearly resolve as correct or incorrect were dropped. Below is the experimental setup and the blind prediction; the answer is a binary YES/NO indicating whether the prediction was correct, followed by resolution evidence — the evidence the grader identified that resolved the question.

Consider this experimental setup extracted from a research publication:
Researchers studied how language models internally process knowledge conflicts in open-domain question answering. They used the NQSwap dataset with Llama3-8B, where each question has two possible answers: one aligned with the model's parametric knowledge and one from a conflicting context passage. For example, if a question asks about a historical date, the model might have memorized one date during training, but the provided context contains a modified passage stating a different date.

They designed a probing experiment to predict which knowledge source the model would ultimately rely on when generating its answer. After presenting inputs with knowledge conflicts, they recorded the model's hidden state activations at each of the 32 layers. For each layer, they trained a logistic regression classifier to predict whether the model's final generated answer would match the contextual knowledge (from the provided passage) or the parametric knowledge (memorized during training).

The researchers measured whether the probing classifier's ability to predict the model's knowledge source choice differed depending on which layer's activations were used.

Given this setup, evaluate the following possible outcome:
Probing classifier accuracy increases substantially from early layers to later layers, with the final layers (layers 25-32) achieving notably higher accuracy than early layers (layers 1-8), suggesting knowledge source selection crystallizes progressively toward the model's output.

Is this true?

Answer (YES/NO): NO